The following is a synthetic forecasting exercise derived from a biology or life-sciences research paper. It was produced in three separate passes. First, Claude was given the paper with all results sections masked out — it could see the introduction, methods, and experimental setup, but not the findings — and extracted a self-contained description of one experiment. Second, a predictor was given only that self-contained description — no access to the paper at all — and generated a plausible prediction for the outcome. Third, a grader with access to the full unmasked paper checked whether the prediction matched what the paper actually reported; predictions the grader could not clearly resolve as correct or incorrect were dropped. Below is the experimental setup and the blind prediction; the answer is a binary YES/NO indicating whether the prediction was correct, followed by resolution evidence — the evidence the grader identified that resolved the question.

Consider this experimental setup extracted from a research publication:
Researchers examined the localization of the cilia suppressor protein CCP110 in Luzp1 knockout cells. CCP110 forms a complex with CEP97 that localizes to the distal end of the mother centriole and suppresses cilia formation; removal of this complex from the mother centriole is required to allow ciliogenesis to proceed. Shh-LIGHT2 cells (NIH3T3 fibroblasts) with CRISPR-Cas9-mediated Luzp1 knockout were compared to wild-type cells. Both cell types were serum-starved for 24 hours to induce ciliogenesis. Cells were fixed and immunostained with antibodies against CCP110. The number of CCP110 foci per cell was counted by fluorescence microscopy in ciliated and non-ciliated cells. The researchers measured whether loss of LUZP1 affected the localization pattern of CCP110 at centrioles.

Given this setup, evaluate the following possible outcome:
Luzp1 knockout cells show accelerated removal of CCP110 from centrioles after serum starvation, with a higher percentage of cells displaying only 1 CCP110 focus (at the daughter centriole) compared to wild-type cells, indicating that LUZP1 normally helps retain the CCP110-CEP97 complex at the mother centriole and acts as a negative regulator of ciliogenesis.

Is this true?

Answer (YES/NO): YES